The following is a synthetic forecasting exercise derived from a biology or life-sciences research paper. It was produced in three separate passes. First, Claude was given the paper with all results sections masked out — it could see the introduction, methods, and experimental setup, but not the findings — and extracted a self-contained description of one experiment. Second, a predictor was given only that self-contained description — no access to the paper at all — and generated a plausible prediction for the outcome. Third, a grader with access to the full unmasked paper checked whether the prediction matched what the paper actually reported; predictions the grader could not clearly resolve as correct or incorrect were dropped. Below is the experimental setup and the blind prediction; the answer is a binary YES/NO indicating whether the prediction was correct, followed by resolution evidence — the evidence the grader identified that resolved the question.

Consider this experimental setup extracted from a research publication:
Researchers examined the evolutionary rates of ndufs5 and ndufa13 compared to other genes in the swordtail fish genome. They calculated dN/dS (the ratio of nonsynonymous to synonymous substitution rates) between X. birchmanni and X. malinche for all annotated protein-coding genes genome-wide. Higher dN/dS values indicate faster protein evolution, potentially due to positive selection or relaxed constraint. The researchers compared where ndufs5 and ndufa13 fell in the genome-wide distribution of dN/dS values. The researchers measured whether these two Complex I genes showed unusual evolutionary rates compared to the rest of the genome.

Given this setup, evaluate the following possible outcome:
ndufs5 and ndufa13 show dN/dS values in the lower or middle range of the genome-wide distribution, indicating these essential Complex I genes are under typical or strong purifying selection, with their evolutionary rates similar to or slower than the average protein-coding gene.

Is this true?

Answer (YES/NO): NO